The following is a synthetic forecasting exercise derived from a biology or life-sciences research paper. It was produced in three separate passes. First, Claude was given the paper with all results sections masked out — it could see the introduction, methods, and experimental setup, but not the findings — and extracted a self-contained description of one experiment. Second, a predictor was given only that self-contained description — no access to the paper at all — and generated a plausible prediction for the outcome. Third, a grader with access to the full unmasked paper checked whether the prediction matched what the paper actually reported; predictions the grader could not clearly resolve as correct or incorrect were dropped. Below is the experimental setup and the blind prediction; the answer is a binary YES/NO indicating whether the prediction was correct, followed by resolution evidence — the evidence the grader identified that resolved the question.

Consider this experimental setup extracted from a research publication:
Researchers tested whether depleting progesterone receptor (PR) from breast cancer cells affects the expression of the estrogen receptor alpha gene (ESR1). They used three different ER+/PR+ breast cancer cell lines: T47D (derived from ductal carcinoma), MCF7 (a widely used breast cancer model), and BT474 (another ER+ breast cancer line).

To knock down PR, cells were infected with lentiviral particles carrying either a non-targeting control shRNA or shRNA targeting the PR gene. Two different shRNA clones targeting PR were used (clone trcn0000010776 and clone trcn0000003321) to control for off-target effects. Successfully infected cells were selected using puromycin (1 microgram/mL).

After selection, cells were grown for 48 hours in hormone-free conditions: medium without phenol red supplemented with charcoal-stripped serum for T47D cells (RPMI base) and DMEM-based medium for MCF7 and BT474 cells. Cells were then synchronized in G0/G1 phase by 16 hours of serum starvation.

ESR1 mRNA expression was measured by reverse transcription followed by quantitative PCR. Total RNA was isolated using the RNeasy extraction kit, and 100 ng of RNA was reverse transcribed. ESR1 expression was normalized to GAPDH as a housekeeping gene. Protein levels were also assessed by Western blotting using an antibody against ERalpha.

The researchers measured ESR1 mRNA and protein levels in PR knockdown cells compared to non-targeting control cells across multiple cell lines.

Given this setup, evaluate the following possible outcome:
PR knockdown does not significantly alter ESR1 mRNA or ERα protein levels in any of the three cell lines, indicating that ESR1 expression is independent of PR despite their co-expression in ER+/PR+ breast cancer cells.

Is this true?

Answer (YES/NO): NO